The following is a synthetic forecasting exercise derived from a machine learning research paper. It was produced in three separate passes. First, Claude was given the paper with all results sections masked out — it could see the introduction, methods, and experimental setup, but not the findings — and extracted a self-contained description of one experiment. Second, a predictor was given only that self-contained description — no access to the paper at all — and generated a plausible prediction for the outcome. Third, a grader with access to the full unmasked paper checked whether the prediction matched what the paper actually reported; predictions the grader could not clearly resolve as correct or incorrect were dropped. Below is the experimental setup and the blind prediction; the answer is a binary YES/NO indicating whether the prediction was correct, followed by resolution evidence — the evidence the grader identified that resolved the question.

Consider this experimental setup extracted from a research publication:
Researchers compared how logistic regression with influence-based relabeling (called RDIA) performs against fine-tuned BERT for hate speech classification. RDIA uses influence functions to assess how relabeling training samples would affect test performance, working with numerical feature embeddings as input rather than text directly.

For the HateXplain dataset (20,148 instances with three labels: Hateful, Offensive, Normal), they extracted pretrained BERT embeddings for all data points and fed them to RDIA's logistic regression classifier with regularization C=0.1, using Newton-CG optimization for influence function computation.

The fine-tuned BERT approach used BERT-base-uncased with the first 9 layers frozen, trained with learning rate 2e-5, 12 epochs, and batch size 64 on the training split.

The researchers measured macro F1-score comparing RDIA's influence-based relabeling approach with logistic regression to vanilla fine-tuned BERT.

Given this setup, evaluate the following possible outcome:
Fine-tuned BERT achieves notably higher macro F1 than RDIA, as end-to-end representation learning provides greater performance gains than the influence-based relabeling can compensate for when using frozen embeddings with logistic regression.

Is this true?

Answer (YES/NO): YES